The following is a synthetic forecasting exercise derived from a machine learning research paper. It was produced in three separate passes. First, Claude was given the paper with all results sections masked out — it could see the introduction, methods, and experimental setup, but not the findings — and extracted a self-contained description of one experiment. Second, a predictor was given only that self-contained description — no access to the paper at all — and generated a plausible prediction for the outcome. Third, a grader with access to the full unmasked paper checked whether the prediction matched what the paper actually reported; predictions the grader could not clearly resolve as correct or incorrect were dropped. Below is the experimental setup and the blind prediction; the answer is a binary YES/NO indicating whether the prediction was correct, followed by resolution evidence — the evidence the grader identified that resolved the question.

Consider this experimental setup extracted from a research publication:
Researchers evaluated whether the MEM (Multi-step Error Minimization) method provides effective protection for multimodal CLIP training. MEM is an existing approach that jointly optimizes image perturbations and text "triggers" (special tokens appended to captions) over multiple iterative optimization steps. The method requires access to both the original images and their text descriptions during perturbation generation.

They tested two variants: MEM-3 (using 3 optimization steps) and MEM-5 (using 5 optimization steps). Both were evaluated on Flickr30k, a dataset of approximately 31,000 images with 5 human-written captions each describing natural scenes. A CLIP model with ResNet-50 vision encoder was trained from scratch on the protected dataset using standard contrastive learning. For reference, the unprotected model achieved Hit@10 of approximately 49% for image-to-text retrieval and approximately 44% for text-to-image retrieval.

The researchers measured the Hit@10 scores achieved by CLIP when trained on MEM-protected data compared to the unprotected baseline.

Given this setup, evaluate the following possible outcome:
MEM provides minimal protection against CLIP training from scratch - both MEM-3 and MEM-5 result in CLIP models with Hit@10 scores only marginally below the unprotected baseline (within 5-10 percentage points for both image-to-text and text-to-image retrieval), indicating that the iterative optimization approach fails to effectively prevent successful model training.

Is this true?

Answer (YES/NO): NO